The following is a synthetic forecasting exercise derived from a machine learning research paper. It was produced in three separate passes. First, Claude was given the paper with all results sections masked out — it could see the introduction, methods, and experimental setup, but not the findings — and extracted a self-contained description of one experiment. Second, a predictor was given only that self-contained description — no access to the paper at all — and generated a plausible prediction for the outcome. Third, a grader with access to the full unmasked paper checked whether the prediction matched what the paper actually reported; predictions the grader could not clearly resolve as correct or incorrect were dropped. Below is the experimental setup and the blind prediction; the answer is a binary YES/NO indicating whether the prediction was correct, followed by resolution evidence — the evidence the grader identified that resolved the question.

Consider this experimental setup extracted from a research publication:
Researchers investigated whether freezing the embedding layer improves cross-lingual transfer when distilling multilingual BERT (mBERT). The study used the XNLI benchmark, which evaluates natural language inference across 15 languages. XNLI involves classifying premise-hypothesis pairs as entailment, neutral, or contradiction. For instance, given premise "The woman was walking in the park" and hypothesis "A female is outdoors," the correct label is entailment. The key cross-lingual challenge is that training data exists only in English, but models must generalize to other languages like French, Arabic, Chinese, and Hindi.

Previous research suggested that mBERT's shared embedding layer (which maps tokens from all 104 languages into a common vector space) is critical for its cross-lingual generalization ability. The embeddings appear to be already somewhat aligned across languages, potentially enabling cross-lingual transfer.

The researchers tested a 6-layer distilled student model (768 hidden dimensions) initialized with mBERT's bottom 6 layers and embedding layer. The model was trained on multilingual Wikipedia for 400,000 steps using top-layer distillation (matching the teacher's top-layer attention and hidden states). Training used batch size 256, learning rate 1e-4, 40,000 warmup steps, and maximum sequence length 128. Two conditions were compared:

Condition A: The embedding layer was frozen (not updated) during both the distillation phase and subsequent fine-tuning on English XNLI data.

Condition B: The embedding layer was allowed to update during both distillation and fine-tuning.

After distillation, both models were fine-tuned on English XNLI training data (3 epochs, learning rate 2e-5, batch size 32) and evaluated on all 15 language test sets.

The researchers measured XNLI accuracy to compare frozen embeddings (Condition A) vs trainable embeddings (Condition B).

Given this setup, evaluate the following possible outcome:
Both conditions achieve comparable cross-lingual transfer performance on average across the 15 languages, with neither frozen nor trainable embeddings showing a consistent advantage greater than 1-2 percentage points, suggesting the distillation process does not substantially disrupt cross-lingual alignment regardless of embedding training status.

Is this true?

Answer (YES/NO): NO